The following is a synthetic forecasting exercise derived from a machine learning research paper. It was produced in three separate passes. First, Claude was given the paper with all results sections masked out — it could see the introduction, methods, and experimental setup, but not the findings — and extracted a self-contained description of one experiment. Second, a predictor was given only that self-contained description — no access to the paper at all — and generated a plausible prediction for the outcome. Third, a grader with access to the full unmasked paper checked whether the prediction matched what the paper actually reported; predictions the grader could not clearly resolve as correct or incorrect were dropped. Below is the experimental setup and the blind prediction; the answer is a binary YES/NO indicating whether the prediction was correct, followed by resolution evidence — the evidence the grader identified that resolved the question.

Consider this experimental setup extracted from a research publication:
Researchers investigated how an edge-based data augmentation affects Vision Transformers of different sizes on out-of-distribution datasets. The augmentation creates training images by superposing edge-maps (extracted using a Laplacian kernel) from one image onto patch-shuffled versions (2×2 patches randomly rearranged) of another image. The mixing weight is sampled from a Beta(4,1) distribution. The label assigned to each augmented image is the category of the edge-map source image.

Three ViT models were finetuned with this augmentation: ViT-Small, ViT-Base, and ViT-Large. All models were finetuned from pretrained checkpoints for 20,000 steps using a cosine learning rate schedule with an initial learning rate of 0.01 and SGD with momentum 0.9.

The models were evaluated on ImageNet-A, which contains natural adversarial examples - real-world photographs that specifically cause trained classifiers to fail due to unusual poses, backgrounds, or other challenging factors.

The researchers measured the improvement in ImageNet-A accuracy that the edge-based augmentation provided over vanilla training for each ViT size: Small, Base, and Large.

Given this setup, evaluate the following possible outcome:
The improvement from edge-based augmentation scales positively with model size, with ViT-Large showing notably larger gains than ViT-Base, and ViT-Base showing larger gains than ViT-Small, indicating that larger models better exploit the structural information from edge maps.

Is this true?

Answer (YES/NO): NO